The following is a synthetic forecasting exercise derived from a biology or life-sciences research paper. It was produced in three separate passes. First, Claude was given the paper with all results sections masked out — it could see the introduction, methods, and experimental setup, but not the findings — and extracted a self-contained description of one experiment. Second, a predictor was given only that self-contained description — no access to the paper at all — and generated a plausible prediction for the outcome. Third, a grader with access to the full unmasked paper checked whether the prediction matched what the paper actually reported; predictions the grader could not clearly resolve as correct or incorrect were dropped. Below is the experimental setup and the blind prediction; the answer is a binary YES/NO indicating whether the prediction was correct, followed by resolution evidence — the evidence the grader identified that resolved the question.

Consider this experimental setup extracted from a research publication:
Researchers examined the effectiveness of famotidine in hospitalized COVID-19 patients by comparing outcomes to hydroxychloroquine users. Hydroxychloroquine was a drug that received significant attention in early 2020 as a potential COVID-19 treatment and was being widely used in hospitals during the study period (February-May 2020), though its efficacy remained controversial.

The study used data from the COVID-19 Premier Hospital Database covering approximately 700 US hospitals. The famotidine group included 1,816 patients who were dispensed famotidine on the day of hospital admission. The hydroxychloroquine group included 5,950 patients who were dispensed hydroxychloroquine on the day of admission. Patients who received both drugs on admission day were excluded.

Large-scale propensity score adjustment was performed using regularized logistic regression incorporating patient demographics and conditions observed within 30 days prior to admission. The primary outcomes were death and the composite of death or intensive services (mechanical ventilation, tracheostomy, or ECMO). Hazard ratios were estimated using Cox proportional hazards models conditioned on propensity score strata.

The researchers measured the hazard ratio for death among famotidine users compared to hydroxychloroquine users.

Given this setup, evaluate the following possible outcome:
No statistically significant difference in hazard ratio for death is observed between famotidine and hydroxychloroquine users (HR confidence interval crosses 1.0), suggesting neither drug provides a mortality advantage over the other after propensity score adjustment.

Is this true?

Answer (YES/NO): YES